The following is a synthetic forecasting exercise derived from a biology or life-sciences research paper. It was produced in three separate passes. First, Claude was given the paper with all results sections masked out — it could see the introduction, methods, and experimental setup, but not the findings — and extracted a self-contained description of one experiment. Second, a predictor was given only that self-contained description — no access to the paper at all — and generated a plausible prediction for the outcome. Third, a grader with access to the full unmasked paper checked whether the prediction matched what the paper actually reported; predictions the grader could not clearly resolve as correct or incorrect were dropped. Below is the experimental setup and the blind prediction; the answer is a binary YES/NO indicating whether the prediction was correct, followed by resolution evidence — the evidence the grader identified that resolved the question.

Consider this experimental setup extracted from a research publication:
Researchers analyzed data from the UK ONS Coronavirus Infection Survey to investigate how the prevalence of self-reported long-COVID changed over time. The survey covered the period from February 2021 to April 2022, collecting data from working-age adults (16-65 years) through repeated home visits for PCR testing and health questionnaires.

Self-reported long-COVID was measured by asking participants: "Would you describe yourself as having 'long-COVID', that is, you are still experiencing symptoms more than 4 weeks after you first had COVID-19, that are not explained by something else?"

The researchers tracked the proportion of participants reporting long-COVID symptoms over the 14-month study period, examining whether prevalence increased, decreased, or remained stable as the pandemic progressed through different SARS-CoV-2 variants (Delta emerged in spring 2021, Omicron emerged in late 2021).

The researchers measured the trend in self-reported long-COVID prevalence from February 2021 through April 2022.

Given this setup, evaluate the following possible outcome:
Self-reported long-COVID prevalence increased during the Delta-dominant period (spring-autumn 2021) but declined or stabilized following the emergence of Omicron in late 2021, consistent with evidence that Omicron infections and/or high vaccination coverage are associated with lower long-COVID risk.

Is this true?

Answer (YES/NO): NO